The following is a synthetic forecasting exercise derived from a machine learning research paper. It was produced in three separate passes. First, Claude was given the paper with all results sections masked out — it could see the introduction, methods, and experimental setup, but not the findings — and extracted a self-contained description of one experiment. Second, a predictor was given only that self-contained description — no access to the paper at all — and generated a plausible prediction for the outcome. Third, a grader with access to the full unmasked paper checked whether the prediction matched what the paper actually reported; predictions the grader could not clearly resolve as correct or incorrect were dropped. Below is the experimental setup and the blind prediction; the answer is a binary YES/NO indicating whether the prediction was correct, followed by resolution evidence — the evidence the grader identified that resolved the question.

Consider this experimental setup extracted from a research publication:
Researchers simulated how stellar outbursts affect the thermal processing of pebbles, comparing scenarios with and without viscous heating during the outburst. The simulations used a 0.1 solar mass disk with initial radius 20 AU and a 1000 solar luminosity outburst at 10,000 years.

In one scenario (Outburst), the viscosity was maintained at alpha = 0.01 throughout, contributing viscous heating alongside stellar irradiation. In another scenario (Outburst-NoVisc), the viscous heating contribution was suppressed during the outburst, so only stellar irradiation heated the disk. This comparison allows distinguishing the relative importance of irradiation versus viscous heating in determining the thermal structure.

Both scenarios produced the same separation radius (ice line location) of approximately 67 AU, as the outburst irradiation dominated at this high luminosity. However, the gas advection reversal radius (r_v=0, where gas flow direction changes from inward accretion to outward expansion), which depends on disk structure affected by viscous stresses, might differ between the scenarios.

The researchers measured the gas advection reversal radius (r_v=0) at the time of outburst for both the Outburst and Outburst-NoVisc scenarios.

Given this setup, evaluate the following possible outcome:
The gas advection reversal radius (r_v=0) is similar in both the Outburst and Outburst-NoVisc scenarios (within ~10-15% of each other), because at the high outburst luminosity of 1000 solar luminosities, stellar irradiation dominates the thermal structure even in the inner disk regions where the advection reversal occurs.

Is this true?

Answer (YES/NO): NO